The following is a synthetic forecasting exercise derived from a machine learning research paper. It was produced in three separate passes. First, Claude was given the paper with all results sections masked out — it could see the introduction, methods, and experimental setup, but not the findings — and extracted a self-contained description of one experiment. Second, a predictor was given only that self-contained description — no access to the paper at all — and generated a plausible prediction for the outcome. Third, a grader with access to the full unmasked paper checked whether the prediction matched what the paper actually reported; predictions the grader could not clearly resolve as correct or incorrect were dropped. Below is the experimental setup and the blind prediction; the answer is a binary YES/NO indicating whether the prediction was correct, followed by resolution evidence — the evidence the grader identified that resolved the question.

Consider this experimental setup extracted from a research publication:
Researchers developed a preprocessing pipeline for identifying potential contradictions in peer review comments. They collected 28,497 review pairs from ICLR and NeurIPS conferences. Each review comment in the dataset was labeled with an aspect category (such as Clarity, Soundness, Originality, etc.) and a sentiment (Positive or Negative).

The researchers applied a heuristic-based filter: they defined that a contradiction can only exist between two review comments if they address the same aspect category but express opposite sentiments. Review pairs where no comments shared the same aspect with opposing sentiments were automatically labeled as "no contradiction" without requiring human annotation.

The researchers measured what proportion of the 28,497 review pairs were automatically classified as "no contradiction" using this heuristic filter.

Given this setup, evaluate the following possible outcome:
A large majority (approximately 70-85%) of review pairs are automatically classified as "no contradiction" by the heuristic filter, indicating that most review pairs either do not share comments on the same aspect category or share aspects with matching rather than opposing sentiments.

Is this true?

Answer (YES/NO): NO